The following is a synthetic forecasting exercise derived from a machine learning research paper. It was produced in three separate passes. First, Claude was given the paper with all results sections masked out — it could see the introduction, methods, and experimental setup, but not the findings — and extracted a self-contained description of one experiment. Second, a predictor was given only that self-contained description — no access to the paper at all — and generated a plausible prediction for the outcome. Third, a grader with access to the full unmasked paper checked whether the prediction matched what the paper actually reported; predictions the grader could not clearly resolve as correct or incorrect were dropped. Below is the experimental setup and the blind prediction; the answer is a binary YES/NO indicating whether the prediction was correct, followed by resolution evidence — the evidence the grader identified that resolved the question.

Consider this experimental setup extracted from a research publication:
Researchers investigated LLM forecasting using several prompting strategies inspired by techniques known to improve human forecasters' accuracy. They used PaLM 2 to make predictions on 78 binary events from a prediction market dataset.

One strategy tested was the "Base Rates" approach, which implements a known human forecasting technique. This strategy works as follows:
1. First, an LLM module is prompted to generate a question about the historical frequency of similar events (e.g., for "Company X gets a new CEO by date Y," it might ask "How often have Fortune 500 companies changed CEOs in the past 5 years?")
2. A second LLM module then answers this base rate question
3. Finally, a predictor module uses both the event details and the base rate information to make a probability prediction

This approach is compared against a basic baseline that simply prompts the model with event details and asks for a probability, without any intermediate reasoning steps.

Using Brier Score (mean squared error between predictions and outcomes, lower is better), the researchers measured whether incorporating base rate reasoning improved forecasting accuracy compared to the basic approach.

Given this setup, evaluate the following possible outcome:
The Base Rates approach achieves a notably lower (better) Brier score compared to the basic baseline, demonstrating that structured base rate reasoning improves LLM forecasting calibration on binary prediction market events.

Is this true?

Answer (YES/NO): NO